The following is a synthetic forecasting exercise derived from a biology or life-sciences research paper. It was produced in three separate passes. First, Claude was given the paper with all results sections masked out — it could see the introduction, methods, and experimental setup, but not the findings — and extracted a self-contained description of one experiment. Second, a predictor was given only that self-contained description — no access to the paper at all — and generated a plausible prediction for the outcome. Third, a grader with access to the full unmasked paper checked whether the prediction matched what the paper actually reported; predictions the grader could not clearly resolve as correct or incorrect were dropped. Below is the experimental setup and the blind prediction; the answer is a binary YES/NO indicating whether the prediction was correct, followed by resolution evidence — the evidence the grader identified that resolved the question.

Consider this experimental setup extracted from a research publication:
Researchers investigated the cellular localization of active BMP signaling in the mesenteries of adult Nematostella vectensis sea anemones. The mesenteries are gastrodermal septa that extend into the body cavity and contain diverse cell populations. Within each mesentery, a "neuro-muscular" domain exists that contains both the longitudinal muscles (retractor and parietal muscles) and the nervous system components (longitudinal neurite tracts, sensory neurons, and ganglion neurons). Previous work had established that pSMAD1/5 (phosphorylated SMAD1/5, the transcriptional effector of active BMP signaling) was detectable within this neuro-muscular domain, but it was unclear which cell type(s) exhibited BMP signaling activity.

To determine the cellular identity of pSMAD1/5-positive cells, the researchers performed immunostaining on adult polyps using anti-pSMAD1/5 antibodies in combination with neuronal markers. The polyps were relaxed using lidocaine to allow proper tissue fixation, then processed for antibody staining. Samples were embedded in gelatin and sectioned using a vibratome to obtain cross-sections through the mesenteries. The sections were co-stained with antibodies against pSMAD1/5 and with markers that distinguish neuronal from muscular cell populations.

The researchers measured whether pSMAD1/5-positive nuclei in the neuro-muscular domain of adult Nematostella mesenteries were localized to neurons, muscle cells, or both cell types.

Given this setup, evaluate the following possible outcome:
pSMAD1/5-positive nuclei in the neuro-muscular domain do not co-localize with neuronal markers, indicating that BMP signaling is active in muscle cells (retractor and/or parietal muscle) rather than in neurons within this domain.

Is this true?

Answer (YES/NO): NO